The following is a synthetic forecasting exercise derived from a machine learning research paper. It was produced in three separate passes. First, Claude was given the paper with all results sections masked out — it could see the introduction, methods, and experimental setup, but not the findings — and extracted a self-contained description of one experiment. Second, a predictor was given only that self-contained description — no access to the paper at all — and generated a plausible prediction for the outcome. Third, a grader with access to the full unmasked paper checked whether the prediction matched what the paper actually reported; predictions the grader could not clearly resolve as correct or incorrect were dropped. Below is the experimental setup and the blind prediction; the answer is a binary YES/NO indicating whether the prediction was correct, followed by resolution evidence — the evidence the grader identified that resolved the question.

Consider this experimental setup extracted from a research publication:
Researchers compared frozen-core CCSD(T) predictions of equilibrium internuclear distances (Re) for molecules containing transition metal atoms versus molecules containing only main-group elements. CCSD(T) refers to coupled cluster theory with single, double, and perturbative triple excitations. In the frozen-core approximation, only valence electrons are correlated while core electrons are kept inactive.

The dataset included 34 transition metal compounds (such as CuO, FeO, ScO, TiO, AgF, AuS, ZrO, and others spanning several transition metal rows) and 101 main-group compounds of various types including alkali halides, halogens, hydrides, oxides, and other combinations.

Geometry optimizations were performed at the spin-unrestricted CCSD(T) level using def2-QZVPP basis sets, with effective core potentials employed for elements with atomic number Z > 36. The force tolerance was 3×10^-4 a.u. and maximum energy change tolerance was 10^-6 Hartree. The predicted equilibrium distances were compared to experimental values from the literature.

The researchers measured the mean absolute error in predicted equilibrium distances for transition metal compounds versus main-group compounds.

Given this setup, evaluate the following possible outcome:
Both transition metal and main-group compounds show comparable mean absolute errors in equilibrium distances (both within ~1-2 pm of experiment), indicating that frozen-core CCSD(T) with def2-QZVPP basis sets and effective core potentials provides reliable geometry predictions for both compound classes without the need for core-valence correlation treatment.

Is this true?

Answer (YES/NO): NO